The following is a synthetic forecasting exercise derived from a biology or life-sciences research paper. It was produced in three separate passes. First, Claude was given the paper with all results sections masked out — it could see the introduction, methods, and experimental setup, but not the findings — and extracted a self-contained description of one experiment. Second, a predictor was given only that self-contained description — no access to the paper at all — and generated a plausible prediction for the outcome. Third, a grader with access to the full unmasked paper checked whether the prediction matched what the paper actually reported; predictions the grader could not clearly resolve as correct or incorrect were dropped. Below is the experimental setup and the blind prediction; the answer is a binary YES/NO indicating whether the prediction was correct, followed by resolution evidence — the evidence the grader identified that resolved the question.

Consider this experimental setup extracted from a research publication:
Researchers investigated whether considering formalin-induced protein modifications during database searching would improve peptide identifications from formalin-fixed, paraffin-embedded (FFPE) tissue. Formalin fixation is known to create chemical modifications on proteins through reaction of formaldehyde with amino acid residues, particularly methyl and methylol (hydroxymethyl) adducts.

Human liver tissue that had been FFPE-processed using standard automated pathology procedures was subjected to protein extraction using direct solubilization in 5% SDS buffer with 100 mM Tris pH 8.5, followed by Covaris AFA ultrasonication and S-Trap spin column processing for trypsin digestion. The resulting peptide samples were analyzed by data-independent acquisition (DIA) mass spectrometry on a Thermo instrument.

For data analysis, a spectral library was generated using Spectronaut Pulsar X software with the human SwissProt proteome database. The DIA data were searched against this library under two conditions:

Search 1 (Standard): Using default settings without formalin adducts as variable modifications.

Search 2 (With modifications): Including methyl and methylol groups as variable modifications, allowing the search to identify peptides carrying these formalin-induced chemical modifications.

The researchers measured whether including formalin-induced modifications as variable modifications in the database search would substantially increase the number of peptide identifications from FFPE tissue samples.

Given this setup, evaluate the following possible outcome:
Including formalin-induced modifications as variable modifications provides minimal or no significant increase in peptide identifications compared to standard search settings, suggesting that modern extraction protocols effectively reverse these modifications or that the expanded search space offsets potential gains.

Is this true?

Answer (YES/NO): YES